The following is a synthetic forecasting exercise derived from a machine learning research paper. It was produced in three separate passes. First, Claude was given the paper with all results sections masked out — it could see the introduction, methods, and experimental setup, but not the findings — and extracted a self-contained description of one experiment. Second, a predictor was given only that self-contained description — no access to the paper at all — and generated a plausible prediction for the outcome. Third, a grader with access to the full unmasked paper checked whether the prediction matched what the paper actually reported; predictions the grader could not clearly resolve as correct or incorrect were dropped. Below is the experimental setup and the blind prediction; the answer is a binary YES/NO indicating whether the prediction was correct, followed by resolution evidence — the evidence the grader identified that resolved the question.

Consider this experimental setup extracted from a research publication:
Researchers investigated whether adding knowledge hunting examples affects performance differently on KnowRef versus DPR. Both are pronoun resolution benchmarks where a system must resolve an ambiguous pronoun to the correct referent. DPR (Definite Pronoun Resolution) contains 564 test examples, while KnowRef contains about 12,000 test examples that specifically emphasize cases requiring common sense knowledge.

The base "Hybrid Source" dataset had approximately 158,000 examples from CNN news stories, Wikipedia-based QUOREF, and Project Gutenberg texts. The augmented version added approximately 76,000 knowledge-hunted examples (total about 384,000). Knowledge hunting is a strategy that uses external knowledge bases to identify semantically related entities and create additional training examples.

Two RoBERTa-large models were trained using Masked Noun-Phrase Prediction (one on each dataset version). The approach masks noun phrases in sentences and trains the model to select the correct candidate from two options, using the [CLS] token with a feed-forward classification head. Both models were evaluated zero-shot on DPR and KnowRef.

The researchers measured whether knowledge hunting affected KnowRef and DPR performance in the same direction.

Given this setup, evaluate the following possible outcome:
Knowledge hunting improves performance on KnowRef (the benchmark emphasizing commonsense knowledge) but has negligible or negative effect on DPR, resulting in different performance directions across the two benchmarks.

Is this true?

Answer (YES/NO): NO